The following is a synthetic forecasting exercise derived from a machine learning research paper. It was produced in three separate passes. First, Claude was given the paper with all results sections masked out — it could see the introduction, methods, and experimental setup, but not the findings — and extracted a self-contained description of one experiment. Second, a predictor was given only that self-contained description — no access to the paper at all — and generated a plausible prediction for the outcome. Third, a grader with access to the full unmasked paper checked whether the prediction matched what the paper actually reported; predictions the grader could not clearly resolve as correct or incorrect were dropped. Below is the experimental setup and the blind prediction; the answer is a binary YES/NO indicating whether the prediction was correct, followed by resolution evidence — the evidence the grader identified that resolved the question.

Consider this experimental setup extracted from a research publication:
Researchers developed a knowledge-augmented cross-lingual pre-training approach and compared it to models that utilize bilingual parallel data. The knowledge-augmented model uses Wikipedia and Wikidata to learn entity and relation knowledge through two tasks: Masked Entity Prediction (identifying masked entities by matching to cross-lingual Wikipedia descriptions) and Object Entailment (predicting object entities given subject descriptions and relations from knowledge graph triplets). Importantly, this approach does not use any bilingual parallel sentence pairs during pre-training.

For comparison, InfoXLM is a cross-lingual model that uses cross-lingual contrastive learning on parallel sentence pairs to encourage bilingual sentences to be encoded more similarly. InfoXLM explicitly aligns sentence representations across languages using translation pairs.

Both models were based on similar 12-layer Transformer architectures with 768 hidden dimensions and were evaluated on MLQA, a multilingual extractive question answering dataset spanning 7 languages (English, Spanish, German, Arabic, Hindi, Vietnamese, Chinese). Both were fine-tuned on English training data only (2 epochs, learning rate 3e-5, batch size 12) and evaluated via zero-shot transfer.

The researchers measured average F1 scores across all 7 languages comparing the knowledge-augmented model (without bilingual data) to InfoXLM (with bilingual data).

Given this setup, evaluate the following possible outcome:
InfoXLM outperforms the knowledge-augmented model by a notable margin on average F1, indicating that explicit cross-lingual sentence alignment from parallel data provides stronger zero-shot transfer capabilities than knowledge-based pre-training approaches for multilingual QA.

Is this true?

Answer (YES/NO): NO